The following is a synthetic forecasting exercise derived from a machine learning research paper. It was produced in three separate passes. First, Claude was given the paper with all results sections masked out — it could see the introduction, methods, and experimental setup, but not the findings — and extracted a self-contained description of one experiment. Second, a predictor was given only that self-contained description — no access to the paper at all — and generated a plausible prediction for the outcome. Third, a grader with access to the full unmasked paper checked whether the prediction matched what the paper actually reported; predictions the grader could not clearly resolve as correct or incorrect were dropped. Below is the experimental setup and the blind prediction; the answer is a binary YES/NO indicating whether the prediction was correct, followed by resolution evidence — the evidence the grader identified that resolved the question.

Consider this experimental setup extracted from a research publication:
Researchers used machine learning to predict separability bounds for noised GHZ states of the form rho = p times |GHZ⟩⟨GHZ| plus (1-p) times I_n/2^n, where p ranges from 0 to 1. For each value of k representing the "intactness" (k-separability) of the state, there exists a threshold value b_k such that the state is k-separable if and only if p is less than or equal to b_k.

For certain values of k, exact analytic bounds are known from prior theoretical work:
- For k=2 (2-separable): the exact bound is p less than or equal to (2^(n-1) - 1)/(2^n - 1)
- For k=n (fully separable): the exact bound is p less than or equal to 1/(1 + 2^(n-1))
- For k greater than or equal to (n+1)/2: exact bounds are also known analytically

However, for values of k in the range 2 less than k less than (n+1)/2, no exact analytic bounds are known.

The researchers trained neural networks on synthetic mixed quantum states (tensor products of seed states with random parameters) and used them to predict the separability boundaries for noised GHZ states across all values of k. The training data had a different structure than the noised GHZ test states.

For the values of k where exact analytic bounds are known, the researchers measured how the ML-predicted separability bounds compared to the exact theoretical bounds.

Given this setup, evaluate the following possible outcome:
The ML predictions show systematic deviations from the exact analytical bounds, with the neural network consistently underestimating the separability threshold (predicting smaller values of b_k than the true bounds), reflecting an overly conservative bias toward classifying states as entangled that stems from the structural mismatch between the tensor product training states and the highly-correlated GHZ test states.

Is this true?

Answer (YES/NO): NO